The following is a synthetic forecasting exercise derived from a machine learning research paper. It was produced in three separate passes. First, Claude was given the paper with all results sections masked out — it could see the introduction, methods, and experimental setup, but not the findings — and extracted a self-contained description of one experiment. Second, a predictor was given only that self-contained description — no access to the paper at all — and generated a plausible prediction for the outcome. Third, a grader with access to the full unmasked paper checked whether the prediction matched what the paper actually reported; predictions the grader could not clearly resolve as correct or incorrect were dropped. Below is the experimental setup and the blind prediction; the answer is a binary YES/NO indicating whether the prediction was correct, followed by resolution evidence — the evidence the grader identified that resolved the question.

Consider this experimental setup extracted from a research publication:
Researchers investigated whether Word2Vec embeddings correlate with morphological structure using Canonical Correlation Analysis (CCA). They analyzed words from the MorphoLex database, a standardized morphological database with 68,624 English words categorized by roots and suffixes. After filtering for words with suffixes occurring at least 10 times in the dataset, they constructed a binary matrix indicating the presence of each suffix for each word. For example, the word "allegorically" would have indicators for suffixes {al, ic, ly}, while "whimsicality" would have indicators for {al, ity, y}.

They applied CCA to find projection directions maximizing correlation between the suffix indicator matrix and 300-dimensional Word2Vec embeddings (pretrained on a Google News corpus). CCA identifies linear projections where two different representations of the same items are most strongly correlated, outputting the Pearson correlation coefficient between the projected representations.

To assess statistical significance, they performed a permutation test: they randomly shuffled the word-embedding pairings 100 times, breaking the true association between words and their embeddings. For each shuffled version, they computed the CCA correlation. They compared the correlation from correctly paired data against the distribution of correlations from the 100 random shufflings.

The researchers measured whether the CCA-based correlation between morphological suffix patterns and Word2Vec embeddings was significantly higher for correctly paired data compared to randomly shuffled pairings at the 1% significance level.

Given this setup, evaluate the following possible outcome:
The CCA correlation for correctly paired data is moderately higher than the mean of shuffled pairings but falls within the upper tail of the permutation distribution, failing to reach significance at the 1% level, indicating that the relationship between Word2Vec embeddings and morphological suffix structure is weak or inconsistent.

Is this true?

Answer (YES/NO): NO